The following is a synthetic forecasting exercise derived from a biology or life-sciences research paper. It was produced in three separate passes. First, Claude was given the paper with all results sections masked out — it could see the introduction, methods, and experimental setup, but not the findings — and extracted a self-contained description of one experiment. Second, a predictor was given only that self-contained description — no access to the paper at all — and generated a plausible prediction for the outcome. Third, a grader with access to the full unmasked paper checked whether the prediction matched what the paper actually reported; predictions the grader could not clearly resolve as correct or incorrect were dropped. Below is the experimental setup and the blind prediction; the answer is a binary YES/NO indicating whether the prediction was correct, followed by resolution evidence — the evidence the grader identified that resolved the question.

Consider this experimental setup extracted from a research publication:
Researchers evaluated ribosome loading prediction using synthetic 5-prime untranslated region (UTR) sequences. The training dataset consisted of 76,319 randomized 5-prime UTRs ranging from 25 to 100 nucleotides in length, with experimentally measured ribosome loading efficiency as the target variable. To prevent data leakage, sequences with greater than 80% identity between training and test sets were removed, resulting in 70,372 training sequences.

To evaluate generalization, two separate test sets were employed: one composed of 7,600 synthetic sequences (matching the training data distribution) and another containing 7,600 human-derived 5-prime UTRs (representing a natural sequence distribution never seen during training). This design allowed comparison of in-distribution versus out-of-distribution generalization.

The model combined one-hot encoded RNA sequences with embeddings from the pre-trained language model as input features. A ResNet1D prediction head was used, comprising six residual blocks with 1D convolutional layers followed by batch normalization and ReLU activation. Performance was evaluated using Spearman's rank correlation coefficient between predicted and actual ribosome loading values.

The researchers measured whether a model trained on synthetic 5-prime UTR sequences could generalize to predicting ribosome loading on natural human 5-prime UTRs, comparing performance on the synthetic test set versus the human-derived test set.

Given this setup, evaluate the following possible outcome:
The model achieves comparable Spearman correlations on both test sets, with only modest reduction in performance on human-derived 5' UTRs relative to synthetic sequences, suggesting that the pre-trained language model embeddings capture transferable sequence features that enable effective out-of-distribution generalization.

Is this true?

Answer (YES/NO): YES